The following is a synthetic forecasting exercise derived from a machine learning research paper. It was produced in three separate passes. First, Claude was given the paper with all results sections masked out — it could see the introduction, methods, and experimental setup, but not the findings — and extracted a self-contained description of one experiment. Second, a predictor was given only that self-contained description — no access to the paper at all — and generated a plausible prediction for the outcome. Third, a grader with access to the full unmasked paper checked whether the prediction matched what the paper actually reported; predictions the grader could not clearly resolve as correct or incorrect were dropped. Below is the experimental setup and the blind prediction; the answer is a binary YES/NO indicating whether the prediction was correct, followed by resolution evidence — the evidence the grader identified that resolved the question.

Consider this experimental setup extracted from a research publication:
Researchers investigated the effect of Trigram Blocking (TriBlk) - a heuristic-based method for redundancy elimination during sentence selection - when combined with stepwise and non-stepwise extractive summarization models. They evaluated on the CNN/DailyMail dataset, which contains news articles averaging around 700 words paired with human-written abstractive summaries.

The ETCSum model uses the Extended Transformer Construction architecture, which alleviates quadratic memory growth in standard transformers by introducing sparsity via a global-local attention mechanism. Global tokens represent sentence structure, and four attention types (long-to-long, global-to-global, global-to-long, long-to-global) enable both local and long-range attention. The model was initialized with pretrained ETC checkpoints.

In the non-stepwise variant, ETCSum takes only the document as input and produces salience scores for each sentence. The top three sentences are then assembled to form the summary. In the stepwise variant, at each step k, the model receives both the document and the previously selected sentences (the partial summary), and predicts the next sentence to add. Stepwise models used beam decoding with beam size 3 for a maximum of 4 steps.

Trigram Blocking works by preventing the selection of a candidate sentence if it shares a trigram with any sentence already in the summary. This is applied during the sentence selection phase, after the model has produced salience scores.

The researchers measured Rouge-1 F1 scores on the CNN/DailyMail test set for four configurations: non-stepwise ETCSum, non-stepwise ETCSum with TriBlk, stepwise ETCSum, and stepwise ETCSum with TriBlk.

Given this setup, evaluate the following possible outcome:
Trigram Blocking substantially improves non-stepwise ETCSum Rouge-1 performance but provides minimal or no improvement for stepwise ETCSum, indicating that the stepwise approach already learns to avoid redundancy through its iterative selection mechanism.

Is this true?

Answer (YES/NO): NO